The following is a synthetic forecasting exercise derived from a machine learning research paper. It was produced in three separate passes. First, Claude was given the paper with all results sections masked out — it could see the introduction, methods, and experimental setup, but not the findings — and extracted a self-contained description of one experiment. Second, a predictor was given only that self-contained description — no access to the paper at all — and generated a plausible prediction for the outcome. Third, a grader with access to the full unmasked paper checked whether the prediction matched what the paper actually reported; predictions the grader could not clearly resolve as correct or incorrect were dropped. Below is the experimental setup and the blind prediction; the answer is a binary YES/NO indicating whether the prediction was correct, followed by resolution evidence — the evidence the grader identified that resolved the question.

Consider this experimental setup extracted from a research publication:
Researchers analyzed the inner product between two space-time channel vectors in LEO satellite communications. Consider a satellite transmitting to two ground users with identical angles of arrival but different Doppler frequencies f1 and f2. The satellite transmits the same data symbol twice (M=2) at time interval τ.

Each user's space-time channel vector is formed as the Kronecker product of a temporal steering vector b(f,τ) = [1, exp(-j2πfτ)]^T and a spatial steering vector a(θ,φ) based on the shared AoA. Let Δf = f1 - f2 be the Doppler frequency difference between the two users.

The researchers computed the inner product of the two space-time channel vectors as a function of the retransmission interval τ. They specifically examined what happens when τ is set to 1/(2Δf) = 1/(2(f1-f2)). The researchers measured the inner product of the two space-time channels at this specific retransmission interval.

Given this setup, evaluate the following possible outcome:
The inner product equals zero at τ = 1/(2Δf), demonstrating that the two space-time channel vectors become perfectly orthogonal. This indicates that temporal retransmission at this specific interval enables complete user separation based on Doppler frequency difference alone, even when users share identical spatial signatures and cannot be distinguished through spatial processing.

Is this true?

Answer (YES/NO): YES